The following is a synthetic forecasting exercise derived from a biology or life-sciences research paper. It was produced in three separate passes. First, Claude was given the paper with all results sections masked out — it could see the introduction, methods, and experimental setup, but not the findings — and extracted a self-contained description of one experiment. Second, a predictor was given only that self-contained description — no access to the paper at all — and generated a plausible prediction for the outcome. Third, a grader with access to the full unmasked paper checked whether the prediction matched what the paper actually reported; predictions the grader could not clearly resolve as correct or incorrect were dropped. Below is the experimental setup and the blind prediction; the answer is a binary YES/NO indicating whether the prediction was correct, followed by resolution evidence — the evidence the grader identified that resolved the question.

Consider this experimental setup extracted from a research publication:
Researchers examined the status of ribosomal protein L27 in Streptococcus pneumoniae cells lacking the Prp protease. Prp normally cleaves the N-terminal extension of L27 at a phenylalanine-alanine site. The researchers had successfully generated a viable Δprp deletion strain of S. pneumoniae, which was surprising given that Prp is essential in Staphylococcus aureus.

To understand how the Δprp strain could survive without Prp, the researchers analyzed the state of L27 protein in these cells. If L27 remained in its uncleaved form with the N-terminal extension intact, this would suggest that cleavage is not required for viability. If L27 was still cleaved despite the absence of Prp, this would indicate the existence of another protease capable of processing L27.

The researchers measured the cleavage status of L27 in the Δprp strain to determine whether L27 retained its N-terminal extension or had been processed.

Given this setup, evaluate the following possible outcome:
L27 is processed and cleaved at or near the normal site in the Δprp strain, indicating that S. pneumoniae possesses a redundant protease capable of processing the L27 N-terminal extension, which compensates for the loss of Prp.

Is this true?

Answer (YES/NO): YES